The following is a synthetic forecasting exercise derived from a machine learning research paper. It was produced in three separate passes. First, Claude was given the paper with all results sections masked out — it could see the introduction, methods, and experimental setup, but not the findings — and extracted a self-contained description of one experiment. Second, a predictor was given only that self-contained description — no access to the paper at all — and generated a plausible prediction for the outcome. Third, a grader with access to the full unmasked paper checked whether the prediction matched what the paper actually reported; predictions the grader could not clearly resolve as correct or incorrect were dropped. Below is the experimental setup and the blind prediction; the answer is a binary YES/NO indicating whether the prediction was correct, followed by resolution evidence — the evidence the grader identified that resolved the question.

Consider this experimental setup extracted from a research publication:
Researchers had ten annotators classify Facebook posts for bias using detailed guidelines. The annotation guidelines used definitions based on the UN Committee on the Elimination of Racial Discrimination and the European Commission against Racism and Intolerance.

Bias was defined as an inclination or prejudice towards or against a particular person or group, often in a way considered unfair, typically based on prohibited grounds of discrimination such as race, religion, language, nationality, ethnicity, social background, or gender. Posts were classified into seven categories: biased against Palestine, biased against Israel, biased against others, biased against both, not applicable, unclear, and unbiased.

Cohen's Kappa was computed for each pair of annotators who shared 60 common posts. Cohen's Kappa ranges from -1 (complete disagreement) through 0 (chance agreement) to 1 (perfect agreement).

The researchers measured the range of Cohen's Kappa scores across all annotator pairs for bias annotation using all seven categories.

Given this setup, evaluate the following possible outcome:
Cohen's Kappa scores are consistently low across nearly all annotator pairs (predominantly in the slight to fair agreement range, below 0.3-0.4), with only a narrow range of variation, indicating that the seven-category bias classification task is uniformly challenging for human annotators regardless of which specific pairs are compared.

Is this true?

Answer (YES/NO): NO